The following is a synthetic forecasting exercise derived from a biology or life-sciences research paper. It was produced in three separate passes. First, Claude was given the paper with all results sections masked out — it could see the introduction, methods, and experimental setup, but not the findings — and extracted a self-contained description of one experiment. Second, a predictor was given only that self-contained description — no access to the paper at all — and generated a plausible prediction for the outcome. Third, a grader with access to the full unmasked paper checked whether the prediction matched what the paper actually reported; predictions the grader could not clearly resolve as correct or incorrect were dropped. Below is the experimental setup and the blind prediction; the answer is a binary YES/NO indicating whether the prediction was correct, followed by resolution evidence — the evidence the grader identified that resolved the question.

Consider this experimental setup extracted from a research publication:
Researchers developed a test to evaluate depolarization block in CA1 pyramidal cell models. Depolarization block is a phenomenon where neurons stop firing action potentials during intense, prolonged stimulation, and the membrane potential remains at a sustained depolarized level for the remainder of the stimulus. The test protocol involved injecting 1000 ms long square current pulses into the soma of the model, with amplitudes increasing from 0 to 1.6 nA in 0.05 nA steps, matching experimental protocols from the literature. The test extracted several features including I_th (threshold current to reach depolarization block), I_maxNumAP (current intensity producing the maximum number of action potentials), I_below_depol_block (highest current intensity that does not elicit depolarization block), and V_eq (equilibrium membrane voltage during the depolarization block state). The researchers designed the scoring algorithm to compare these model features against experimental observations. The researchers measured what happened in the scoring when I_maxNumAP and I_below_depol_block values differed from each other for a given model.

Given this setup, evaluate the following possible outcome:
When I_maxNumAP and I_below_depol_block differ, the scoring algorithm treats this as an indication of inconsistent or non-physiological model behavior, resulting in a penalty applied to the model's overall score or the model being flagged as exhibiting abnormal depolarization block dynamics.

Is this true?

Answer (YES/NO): YES